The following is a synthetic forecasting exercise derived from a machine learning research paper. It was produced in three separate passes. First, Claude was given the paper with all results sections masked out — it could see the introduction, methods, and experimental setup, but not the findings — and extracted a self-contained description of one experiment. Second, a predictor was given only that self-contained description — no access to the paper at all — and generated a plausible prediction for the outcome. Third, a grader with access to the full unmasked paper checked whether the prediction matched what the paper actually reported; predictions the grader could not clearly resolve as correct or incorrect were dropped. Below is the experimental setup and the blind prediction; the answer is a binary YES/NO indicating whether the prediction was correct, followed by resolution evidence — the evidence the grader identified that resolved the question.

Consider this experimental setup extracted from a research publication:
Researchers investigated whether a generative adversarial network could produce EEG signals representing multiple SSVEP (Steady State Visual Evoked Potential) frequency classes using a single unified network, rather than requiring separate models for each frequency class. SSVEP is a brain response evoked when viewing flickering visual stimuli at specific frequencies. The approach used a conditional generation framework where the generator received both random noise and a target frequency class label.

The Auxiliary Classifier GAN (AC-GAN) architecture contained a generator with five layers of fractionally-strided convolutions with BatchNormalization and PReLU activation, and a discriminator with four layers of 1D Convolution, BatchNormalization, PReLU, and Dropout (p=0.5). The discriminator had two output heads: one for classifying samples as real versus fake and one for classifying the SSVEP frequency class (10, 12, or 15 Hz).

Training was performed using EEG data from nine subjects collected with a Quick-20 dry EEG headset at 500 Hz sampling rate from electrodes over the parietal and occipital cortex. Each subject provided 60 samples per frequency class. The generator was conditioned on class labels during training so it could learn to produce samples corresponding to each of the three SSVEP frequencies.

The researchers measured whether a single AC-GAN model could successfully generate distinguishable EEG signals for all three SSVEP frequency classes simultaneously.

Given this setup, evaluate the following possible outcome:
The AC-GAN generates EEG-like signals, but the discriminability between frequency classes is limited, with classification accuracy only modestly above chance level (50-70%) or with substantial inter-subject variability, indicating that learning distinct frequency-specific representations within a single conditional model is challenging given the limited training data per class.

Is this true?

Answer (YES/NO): NO